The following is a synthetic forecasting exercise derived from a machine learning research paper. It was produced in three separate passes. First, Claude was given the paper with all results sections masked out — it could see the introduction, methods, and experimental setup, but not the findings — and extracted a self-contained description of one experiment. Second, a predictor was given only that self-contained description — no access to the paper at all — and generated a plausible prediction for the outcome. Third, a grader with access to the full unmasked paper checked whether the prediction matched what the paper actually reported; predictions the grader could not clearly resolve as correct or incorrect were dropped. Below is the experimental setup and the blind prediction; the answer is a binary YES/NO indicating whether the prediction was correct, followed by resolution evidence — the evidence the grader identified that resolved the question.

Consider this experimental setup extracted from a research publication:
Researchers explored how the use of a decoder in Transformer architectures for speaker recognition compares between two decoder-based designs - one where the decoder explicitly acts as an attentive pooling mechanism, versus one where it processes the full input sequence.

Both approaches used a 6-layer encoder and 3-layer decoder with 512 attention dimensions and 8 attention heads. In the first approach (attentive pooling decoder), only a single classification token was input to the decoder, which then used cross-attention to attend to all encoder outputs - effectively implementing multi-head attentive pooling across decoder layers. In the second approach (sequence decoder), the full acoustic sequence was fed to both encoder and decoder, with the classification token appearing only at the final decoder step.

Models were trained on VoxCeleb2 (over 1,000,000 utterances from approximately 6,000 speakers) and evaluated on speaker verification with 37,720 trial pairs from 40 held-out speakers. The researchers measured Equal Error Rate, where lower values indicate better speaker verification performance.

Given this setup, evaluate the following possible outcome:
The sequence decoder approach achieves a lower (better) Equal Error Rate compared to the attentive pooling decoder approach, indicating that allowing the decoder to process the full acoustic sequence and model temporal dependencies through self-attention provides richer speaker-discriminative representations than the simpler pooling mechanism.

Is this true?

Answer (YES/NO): NO